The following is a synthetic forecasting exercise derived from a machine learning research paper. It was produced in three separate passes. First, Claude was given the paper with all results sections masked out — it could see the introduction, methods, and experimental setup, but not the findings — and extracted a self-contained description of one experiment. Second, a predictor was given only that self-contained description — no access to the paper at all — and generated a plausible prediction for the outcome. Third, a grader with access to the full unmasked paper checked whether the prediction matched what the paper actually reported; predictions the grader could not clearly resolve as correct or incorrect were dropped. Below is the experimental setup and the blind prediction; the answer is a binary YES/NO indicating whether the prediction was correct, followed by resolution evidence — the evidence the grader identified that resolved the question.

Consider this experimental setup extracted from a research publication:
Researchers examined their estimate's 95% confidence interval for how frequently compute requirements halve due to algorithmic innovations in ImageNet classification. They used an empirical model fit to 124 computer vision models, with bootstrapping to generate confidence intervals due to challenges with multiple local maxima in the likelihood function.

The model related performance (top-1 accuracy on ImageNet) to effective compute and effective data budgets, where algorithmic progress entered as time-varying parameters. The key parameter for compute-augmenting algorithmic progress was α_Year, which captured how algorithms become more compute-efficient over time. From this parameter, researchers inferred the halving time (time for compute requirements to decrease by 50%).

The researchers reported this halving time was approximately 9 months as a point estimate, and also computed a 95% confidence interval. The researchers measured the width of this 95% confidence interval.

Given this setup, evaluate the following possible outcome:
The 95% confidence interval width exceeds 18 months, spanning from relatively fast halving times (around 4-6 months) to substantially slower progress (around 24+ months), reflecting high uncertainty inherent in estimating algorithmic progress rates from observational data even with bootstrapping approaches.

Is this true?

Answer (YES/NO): YES